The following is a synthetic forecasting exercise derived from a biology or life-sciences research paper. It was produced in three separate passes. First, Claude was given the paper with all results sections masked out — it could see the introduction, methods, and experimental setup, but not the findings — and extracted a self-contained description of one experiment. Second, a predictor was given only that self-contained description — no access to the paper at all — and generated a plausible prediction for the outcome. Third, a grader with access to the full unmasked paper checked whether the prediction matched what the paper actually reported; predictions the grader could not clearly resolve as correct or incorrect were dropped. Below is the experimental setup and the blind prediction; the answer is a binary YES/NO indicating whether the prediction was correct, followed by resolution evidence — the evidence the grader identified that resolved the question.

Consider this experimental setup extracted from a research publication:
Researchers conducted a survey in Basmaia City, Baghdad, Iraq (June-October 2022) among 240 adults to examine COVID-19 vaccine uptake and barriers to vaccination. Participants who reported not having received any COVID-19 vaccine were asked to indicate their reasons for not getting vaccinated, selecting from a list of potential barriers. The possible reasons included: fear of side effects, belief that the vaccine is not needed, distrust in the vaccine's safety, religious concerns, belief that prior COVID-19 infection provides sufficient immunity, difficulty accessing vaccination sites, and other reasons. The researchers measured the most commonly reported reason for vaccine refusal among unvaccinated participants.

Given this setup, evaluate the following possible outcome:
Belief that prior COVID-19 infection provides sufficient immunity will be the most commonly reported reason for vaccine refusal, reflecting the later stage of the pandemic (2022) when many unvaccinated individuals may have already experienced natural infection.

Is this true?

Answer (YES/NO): NO